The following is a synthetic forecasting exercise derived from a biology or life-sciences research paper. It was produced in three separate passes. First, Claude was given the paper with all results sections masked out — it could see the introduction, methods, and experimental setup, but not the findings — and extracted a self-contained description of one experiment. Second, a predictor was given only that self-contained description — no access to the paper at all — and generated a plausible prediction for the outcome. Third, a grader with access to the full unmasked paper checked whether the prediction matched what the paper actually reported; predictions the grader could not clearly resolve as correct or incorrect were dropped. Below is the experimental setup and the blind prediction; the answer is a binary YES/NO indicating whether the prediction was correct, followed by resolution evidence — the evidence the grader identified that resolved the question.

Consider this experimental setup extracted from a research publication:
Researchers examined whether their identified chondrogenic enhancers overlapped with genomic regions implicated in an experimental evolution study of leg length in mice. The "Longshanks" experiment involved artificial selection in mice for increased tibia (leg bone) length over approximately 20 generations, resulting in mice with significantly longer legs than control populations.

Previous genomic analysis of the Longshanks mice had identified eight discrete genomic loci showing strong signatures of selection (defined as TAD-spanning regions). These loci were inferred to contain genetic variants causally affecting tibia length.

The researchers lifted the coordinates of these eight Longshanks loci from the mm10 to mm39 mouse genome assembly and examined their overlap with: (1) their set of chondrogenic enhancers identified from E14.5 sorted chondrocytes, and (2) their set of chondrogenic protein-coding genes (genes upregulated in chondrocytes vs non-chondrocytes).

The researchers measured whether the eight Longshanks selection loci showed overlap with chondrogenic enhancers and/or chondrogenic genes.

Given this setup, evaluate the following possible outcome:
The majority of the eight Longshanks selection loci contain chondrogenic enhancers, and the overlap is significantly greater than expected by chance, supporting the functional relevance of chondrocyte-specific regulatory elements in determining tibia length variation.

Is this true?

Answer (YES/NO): NO